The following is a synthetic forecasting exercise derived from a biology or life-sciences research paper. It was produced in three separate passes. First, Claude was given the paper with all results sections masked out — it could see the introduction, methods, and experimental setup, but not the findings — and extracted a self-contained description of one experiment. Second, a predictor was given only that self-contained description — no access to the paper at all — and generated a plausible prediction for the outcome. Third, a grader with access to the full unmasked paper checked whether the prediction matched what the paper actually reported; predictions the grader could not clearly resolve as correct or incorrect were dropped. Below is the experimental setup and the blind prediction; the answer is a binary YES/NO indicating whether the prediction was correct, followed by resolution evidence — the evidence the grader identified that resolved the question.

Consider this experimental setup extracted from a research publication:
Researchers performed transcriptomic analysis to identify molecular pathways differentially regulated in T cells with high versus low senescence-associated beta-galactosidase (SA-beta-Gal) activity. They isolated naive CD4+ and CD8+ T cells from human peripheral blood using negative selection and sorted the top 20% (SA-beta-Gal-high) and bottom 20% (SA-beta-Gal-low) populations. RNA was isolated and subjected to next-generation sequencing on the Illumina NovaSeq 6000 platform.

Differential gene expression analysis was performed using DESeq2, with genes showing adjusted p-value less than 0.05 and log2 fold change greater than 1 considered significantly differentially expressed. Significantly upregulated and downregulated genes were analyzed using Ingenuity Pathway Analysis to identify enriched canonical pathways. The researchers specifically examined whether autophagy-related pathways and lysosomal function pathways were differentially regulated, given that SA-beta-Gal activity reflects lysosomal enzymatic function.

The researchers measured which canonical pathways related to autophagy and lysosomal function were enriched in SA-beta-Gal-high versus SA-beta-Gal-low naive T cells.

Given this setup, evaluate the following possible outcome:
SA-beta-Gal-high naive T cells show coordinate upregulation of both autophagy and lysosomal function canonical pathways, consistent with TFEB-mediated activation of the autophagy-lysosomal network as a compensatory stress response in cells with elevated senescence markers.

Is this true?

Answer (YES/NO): YES